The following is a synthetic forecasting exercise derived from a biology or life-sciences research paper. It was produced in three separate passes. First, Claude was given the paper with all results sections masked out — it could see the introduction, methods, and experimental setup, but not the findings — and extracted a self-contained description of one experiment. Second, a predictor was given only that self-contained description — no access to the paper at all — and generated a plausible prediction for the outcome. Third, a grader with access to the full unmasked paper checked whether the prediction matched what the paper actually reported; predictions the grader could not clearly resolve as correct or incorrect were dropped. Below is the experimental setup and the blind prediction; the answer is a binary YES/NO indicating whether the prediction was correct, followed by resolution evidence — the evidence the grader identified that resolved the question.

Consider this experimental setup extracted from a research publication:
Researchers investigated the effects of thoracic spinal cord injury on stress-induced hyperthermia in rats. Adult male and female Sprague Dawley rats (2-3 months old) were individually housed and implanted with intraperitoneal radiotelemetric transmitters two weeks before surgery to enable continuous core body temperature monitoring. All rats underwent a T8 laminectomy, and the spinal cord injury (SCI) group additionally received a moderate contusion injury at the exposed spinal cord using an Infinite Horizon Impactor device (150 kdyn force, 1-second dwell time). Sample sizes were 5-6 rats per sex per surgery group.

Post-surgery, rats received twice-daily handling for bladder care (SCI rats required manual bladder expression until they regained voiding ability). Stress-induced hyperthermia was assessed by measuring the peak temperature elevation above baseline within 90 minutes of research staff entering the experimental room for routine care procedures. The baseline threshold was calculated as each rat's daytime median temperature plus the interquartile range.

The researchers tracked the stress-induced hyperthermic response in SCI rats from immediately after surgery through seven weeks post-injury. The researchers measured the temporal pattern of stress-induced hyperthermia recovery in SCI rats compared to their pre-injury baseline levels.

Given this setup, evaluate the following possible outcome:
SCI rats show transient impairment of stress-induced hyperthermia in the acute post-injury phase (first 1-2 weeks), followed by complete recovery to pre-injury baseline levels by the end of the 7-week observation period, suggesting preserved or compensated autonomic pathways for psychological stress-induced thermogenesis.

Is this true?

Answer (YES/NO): NO